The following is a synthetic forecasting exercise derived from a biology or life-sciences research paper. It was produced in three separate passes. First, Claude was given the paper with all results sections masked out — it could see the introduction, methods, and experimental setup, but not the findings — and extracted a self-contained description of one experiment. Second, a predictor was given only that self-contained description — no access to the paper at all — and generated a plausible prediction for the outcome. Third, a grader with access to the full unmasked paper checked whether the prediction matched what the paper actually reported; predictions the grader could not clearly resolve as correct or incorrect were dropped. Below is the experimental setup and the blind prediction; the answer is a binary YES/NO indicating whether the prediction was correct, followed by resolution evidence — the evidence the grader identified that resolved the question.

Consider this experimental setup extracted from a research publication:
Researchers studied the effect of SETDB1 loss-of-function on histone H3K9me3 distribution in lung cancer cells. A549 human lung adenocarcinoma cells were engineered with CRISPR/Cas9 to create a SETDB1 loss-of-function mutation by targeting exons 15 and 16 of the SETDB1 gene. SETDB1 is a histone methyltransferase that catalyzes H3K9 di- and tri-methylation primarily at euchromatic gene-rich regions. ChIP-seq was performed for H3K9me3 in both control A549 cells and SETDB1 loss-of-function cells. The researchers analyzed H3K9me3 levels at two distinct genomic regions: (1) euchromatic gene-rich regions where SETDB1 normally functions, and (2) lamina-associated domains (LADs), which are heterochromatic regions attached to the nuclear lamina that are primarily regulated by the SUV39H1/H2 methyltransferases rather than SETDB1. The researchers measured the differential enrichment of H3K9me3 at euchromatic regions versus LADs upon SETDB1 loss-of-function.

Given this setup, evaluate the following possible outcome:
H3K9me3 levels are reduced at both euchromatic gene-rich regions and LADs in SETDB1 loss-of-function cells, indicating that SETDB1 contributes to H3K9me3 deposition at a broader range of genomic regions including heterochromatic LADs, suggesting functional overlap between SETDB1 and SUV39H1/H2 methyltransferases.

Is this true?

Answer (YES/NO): NO